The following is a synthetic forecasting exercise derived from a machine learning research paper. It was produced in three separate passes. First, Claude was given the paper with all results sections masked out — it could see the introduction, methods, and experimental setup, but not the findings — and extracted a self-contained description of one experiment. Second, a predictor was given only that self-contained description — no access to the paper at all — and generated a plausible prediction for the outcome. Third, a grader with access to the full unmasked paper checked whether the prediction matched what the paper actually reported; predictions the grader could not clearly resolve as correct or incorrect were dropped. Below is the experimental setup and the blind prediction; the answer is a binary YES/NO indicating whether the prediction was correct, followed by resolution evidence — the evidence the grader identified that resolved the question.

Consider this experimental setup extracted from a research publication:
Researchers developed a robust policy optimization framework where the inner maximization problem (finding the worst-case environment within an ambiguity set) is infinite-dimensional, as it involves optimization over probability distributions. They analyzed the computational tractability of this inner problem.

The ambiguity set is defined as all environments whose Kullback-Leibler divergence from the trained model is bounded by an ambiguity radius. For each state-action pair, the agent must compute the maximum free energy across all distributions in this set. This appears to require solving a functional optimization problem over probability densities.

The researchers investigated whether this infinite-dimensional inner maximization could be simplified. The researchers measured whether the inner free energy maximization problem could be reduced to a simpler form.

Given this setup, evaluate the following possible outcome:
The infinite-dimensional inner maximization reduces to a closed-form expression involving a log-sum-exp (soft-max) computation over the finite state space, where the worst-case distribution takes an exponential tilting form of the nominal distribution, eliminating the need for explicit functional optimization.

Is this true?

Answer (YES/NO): NO